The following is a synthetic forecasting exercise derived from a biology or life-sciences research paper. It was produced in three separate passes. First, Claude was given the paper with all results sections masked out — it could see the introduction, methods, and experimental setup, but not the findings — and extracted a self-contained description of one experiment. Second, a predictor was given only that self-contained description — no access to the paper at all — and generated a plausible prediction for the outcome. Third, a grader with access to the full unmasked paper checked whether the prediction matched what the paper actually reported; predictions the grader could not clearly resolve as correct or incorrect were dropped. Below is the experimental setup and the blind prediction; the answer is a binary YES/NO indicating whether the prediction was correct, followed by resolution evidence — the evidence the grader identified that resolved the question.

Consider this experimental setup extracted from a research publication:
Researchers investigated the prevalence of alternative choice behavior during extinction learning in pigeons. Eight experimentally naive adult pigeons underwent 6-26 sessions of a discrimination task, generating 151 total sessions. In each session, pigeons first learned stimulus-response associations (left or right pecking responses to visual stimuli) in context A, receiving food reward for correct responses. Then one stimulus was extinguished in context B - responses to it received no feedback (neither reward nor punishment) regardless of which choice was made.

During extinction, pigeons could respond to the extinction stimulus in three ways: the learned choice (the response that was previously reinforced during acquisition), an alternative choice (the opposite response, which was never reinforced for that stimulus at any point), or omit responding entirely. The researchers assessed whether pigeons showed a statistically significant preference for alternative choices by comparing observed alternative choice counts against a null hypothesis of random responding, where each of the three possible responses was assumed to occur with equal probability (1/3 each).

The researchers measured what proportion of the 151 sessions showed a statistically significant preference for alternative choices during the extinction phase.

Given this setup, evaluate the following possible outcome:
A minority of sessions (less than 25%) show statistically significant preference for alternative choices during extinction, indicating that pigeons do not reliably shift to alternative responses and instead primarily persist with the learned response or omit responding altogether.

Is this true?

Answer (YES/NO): NO